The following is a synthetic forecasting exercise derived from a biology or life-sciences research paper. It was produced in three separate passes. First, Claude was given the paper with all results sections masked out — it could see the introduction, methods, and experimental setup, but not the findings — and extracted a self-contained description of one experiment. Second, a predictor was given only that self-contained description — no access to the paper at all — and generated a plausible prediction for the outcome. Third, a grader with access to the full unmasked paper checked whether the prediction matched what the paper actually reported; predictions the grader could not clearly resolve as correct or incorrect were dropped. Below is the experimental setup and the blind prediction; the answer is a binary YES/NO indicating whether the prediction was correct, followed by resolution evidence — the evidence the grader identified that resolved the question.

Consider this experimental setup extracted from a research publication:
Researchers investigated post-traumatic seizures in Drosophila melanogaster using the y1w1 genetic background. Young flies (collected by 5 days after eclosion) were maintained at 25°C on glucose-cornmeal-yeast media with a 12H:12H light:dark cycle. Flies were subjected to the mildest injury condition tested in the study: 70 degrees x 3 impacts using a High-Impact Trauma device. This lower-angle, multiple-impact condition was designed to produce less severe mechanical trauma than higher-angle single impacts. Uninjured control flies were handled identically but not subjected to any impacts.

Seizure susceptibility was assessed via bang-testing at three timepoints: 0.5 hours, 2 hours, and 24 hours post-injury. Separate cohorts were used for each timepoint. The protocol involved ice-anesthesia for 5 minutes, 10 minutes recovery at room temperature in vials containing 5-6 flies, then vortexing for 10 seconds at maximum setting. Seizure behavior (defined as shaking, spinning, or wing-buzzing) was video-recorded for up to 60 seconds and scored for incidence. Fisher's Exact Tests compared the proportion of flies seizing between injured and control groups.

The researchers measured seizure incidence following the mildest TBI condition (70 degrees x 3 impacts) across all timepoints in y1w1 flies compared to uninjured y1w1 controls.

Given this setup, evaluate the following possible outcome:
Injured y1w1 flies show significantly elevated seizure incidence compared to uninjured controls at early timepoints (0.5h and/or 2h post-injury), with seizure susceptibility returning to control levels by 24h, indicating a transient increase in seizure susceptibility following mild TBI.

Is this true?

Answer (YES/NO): NO